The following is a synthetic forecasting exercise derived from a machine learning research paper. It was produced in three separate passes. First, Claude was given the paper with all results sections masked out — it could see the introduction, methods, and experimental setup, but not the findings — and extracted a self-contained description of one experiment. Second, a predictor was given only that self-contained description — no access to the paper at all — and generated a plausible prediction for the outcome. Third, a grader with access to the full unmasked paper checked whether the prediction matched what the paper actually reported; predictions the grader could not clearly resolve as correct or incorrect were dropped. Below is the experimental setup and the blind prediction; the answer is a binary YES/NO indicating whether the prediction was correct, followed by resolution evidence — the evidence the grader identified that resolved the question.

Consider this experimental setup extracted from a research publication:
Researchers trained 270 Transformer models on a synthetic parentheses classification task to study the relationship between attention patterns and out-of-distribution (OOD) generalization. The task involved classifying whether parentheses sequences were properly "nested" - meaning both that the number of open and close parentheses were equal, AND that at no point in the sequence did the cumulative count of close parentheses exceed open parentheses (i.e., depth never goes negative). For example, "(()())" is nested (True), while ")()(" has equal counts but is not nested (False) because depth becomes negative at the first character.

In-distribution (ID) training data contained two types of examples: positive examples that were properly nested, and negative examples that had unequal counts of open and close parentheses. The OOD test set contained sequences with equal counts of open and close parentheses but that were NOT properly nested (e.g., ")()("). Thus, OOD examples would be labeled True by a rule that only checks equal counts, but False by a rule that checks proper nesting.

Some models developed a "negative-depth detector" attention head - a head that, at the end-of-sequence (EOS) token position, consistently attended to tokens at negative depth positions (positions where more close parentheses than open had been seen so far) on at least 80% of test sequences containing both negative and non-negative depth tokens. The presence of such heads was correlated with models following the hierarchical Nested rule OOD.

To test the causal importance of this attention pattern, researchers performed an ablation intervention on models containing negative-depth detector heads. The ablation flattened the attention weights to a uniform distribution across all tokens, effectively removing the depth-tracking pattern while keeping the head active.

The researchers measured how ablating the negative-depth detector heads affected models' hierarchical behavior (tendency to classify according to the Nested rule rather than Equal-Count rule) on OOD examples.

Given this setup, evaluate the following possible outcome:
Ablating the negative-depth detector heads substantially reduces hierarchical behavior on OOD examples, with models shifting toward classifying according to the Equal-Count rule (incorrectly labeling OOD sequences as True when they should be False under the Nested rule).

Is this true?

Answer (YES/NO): YES